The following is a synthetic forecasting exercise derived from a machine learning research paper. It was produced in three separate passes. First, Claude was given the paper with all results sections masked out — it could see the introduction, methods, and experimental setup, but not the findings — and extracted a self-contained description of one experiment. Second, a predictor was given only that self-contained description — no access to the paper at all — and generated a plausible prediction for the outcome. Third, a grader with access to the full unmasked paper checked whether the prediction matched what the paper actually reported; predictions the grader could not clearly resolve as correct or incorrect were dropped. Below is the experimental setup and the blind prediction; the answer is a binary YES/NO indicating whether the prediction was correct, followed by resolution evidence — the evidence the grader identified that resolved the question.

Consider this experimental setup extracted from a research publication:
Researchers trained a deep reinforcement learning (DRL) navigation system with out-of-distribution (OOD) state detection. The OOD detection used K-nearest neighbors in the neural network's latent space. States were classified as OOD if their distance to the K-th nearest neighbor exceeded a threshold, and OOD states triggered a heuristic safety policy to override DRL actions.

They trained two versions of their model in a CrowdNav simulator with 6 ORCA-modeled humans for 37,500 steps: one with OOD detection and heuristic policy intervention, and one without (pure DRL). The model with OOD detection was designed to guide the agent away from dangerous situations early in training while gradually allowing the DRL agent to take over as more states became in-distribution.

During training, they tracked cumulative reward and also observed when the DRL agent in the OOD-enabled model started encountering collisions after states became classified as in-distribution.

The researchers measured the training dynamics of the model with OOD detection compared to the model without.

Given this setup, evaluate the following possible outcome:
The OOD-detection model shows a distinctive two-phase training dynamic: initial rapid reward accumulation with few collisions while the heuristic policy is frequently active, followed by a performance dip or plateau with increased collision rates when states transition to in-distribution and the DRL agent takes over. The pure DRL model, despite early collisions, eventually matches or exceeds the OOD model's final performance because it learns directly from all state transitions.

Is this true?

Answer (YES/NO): YES